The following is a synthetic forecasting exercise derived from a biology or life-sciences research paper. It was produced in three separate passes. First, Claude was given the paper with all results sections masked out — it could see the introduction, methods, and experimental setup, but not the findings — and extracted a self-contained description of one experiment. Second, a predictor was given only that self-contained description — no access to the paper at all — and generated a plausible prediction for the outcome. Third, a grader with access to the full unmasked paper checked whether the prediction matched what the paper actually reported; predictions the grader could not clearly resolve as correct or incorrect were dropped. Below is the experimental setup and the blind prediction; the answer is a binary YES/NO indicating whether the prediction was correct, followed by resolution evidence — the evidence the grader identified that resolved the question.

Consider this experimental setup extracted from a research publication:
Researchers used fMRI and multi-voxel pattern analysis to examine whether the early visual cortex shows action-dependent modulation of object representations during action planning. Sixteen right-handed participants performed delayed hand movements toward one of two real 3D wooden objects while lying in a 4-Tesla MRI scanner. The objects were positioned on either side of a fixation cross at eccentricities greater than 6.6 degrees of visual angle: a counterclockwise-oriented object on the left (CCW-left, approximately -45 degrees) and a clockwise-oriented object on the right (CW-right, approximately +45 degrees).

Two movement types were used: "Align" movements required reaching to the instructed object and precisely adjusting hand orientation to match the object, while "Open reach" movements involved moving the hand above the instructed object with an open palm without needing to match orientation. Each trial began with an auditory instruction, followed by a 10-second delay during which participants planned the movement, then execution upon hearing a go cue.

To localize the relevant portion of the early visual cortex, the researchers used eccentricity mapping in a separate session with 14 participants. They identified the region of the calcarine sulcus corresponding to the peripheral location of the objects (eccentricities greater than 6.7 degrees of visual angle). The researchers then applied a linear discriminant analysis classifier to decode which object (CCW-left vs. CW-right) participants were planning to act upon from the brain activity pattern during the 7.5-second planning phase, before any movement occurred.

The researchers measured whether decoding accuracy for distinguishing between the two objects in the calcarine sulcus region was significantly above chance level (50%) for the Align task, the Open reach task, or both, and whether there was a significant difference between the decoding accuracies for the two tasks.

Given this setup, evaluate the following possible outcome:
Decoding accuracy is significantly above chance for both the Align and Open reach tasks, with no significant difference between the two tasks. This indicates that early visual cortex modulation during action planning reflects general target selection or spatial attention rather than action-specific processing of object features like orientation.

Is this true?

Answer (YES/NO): NO